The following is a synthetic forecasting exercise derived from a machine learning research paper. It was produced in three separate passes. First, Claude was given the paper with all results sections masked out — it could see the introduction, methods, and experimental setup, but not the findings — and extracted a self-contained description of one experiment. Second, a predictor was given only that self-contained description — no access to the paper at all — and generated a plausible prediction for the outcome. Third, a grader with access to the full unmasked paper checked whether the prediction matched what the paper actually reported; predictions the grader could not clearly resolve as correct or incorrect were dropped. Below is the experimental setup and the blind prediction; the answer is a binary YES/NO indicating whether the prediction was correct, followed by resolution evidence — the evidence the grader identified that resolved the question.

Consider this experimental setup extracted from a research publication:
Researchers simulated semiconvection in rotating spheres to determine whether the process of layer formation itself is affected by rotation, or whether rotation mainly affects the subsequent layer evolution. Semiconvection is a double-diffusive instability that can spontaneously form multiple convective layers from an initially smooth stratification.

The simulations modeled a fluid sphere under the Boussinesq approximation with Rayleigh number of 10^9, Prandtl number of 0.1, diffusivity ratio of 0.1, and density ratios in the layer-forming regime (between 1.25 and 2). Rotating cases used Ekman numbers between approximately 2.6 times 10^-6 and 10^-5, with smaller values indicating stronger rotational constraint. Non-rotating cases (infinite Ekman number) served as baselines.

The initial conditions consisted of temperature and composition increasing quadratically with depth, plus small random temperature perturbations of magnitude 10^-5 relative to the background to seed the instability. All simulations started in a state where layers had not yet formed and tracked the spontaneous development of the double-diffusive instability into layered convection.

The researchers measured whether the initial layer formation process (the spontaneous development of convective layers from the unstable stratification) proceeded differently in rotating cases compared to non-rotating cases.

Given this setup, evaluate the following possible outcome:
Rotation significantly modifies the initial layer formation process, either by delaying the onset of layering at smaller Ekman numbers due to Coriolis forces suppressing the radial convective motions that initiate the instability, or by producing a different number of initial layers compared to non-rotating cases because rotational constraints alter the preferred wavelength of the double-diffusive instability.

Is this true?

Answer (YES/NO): NO